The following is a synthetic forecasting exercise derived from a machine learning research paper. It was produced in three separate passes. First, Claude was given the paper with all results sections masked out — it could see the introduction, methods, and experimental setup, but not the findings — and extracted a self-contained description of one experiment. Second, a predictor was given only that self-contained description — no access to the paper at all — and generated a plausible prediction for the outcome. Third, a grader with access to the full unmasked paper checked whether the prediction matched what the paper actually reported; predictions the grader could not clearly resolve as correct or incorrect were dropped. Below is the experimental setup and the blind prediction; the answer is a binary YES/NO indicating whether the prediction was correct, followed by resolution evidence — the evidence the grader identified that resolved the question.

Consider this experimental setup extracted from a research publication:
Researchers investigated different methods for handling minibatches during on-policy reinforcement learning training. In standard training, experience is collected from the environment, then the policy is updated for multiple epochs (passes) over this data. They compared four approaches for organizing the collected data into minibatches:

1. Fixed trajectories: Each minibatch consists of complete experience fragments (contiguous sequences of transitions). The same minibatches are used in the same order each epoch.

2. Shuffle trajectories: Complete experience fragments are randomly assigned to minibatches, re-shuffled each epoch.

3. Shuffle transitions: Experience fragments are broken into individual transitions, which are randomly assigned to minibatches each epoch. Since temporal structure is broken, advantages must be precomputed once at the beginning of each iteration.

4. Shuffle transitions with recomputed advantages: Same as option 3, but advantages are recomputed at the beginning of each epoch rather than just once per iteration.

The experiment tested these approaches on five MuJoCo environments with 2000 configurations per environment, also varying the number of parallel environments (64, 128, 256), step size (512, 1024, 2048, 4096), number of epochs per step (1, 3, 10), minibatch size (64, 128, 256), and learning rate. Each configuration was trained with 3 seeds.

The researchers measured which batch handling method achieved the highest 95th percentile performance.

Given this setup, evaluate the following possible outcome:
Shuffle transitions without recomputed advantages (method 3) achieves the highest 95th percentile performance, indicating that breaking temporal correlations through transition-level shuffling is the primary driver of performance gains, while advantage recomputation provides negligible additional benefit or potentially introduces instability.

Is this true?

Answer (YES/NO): NO